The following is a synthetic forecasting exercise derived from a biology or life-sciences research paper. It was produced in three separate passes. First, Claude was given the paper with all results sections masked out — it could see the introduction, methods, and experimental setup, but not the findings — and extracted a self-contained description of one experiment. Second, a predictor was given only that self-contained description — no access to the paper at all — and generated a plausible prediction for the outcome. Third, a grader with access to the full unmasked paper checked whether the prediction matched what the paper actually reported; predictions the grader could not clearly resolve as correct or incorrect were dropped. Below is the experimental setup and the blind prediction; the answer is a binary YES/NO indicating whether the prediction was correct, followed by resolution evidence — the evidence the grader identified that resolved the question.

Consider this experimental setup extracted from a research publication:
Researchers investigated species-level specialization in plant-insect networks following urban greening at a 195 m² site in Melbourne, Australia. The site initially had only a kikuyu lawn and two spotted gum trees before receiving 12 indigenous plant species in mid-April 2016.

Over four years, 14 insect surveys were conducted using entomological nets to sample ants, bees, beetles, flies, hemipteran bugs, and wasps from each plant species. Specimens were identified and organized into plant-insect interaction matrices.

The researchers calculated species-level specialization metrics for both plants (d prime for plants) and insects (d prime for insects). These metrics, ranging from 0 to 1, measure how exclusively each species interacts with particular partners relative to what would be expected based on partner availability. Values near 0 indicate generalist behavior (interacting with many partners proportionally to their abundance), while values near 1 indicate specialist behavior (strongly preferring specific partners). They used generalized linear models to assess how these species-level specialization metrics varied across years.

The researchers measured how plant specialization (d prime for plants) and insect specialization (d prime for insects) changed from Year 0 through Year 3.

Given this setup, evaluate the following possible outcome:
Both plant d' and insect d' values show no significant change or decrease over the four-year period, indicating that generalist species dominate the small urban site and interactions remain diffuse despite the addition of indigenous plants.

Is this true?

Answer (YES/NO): YES